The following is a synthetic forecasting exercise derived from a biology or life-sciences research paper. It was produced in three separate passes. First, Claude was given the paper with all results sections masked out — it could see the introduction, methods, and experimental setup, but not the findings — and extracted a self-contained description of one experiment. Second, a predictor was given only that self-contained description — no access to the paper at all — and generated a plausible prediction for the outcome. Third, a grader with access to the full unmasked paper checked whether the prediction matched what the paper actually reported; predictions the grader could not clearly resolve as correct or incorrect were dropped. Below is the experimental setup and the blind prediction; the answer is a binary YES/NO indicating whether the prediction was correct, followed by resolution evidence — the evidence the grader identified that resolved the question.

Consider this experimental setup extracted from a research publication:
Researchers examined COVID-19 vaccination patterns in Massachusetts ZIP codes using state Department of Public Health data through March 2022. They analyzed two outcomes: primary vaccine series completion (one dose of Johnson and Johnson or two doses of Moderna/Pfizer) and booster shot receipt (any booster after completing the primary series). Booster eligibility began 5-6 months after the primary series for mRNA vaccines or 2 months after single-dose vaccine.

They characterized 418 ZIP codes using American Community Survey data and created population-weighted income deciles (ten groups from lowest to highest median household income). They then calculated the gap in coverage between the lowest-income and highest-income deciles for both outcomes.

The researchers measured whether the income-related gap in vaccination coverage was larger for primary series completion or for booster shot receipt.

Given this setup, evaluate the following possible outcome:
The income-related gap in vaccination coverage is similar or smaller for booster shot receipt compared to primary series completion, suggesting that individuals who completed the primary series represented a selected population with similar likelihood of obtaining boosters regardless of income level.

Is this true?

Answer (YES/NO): NO